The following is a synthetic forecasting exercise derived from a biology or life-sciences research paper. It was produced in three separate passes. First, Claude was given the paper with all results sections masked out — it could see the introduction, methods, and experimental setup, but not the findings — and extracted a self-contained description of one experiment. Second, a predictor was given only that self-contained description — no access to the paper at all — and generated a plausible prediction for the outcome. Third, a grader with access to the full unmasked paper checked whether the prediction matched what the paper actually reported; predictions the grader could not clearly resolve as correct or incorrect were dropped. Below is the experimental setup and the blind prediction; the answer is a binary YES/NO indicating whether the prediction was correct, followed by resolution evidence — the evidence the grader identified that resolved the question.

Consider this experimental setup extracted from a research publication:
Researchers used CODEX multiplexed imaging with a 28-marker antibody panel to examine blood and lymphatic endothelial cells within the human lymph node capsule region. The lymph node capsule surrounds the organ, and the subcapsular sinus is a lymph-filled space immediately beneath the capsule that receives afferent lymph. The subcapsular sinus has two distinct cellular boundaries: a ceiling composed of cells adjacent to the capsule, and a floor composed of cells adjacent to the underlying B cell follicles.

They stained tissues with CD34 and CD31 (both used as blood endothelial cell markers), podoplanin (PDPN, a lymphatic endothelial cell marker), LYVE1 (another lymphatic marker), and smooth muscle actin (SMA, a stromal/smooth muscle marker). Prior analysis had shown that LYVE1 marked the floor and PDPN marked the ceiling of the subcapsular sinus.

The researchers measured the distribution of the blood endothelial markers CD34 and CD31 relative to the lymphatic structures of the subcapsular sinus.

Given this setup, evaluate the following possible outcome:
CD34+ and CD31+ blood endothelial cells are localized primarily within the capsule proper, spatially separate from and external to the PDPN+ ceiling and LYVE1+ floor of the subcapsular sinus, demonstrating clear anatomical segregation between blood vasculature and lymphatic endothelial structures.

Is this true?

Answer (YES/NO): NO